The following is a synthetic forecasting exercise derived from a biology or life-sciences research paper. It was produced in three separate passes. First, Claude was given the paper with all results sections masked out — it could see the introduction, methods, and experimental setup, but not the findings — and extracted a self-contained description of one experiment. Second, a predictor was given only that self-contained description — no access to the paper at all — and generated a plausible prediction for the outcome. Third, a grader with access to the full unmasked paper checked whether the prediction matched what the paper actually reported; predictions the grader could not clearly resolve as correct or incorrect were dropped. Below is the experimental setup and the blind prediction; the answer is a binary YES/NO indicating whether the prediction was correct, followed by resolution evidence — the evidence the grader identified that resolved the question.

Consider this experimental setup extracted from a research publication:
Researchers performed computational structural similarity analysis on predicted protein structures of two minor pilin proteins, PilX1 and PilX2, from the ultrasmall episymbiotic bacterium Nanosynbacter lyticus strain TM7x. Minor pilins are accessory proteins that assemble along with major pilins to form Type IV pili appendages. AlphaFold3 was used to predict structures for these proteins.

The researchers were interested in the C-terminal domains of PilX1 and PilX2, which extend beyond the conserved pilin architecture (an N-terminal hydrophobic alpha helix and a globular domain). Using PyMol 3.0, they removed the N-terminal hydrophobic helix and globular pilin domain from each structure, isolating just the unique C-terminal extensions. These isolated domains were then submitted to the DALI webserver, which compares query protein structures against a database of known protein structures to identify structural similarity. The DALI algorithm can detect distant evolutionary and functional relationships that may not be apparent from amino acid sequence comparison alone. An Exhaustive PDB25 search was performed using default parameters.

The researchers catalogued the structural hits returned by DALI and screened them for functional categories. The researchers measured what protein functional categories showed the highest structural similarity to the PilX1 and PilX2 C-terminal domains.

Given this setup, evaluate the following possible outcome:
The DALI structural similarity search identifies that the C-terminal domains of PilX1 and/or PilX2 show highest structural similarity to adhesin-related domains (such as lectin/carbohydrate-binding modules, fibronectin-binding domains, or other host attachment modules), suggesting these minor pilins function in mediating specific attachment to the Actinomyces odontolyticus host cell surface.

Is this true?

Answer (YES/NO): YES